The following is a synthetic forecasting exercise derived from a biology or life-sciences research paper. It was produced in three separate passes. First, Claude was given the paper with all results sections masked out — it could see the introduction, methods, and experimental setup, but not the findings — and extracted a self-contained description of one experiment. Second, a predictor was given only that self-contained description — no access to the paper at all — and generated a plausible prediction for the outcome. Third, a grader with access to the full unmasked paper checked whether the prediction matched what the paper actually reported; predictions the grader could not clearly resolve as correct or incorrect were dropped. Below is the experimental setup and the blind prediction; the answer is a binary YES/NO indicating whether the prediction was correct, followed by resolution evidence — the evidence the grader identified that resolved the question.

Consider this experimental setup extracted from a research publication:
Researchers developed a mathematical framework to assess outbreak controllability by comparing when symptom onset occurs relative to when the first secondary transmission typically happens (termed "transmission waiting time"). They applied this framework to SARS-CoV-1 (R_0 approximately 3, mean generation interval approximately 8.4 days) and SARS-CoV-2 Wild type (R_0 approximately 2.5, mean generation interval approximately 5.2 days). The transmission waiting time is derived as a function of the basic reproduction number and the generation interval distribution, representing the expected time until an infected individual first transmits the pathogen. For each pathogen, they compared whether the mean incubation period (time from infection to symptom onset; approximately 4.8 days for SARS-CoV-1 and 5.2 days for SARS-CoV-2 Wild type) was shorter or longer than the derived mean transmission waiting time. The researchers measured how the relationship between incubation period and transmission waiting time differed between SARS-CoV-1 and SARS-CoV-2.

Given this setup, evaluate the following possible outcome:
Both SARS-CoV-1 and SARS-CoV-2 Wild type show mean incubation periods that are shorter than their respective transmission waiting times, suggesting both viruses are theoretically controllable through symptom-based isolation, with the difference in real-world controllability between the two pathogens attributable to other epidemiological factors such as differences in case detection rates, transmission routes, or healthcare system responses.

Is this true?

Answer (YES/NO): NO